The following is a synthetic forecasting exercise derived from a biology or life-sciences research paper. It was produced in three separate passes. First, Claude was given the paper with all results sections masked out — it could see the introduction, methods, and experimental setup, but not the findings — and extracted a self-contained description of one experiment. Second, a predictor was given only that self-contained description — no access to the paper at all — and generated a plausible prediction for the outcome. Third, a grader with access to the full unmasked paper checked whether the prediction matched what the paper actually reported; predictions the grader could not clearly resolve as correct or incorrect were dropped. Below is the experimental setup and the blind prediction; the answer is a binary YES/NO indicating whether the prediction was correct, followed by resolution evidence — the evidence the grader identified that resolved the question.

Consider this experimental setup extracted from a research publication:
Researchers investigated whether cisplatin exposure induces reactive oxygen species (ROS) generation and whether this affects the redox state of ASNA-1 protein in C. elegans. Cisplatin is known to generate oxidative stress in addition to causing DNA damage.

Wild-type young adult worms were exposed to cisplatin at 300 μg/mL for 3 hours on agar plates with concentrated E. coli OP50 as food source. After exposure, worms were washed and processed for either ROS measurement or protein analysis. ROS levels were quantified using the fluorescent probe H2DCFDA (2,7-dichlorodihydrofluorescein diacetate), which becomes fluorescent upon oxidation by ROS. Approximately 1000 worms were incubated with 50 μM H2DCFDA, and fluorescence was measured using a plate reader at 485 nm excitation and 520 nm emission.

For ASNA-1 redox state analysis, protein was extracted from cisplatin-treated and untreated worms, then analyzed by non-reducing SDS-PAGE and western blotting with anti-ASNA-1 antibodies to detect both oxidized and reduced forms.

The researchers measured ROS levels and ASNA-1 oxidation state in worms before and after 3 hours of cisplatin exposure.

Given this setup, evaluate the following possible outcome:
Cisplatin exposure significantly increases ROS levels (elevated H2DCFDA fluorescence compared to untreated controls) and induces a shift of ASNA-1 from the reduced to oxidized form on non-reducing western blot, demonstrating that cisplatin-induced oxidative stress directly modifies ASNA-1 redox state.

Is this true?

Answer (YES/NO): YES